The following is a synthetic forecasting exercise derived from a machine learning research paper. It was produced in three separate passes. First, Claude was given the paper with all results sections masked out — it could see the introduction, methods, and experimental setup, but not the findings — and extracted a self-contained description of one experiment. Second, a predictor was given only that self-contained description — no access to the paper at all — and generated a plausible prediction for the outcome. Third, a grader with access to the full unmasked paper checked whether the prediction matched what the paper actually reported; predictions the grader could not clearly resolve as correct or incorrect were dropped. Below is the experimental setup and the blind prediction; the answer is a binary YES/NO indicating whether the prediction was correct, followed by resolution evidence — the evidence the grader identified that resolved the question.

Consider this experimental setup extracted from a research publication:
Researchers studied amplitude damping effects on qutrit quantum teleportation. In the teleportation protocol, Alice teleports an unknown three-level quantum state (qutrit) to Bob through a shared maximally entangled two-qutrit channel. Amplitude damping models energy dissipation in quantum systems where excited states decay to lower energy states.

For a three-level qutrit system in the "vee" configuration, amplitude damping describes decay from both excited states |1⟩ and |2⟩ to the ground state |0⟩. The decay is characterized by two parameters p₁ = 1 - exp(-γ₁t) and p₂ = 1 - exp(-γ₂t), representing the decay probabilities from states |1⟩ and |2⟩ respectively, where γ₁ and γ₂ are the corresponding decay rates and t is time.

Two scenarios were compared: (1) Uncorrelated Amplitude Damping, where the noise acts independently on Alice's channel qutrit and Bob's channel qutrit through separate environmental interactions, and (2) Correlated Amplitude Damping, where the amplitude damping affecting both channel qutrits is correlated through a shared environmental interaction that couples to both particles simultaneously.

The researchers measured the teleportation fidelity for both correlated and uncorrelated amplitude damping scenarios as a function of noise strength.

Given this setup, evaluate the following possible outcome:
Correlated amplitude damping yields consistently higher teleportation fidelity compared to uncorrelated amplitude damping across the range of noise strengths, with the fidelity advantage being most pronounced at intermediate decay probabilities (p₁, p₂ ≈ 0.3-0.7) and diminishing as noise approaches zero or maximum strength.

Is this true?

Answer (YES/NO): NO